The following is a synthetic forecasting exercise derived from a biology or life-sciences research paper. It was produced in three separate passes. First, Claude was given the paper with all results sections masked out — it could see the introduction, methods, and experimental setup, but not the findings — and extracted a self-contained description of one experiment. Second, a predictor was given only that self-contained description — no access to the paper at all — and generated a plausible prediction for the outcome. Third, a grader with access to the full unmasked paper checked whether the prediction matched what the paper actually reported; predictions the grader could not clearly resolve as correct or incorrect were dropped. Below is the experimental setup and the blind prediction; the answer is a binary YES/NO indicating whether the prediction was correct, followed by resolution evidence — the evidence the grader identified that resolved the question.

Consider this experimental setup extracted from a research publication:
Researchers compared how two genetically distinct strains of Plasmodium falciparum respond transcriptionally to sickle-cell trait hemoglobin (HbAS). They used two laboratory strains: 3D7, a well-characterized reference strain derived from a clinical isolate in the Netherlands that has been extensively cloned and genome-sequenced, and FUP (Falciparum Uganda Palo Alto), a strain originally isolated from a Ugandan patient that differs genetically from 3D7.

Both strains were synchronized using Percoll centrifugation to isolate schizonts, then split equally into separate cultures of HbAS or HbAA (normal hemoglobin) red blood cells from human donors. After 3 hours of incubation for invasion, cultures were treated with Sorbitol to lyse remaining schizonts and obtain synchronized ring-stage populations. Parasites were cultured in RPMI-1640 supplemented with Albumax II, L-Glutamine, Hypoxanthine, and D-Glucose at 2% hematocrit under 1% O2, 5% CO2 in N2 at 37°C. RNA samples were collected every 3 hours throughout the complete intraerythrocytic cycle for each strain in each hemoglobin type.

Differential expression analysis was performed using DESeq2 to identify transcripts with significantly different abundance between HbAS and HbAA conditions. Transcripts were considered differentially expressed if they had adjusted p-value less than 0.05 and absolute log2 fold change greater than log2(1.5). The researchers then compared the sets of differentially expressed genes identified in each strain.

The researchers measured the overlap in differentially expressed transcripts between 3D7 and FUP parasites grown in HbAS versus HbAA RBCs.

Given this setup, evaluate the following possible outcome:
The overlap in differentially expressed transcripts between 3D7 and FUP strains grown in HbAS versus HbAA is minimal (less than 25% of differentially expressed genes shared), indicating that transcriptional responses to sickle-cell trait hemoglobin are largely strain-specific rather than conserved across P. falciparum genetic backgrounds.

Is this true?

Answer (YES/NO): NO